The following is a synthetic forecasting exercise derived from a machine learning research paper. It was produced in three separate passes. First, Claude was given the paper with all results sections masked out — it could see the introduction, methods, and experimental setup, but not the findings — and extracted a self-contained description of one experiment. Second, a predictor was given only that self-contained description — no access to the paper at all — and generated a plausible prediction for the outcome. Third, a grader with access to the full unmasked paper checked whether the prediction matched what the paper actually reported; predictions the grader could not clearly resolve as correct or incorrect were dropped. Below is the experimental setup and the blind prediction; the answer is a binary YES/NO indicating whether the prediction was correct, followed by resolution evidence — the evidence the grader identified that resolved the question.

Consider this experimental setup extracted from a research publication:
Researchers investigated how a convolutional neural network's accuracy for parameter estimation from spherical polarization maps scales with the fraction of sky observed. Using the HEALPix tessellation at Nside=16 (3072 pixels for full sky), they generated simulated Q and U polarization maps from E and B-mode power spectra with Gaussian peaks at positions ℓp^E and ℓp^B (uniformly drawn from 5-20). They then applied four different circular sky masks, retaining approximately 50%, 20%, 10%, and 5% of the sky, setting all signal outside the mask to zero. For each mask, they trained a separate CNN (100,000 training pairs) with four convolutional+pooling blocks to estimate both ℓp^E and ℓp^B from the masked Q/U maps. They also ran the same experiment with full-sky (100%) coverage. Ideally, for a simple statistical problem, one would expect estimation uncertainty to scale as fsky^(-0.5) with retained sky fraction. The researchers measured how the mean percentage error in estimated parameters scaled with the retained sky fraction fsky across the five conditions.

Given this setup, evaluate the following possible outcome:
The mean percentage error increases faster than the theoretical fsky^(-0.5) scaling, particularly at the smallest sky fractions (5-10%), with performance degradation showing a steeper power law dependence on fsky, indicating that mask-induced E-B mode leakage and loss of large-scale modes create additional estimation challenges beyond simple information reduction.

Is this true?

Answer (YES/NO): NO